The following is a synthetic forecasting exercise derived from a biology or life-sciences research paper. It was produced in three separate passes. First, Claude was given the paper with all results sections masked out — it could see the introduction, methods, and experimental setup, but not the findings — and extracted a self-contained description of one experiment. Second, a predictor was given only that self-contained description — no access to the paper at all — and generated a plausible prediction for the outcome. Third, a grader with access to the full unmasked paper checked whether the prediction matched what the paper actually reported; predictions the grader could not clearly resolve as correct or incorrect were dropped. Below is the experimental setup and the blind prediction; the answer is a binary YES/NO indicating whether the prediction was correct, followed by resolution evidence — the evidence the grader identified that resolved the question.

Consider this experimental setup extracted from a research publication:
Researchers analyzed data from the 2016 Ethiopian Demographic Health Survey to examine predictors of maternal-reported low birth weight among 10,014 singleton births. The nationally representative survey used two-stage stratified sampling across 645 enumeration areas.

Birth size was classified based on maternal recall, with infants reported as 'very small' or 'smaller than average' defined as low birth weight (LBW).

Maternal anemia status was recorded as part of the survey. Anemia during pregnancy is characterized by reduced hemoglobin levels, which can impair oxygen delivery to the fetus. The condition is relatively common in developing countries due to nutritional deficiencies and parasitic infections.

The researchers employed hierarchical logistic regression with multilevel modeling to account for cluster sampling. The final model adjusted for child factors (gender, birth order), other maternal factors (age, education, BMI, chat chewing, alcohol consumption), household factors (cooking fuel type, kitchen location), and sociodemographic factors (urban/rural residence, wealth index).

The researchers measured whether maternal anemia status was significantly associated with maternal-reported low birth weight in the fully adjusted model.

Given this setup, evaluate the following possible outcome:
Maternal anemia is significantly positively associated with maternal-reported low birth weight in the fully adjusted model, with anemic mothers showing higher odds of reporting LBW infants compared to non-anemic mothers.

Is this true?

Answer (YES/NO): YES